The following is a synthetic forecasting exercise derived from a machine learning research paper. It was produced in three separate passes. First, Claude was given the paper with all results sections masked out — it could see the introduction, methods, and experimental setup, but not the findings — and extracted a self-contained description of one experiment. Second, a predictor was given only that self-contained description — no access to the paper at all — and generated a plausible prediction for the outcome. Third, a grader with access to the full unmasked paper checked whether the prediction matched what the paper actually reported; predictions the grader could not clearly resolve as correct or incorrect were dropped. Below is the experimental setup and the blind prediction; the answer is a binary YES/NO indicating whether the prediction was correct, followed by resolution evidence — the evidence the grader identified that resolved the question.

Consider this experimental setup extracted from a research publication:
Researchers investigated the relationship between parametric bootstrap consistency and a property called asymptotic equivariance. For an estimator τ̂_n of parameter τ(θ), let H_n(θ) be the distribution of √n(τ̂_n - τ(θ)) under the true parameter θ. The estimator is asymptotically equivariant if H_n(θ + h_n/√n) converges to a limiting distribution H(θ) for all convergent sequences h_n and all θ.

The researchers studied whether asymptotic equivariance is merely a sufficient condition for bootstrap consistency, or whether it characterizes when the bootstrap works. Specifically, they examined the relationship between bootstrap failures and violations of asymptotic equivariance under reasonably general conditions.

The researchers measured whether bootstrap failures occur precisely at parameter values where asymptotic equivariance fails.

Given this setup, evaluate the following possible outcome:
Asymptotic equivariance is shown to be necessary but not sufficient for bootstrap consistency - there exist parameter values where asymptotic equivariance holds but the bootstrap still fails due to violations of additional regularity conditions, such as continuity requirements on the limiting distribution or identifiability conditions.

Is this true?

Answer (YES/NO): NO